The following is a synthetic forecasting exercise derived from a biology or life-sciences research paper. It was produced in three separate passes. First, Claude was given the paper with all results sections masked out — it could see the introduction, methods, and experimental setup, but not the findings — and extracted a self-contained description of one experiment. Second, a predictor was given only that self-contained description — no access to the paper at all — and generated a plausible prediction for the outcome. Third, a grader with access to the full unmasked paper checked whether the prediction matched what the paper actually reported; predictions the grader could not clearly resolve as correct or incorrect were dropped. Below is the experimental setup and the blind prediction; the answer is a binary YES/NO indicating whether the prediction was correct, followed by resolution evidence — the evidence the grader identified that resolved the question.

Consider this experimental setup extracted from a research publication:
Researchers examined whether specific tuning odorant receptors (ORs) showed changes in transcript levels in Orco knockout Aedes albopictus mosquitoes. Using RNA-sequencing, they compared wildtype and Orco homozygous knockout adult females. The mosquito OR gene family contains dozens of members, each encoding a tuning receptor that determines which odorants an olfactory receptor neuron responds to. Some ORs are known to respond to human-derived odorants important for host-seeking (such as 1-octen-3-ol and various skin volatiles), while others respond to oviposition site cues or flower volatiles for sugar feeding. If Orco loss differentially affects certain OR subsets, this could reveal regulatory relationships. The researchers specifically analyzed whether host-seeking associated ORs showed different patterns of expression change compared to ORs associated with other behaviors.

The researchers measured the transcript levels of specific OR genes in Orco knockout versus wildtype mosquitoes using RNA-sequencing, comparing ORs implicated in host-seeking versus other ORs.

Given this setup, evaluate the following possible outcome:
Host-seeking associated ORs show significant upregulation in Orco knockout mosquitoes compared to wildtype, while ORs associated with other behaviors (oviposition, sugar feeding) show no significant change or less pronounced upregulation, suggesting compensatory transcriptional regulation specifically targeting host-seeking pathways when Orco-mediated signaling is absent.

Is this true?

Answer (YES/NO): NO